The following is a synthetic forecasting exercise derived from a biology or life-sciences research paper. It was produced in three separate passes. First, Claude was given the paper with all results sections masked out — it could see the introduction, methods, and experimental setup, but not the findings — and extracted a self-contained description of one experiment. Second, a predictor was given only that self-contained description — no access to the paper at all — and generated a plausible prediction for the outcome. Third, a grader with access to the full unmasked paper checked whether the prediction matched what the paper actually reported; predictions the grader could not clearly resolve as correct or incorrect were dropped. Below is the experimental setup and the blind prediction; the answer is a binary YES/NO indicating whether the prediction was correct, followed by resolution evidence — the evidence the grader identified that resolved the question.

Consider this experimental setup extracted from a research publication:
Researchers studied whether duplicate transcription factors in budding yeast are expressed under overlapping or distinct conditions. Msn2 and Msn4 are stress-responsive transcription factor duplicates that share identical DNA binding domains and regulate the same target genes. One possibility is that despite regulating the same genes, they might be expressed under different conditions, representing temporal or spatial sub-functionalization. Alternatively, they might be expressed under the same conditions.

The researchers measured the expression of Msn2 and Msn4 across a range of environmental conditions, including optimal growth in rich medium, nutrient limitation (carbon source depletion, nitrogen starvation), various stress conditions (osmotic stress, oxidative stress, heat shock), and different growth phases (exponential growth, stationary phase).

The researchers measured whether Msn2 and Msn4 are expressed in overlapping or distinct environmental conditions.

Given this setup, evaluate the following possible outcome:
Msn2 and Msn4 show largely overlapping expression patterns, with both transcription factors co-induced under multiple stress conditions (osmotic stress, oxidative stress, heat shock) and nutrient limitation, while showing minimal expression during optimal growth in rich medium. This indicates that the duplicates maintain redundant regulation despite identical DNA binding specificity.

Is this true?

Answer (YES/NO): NO